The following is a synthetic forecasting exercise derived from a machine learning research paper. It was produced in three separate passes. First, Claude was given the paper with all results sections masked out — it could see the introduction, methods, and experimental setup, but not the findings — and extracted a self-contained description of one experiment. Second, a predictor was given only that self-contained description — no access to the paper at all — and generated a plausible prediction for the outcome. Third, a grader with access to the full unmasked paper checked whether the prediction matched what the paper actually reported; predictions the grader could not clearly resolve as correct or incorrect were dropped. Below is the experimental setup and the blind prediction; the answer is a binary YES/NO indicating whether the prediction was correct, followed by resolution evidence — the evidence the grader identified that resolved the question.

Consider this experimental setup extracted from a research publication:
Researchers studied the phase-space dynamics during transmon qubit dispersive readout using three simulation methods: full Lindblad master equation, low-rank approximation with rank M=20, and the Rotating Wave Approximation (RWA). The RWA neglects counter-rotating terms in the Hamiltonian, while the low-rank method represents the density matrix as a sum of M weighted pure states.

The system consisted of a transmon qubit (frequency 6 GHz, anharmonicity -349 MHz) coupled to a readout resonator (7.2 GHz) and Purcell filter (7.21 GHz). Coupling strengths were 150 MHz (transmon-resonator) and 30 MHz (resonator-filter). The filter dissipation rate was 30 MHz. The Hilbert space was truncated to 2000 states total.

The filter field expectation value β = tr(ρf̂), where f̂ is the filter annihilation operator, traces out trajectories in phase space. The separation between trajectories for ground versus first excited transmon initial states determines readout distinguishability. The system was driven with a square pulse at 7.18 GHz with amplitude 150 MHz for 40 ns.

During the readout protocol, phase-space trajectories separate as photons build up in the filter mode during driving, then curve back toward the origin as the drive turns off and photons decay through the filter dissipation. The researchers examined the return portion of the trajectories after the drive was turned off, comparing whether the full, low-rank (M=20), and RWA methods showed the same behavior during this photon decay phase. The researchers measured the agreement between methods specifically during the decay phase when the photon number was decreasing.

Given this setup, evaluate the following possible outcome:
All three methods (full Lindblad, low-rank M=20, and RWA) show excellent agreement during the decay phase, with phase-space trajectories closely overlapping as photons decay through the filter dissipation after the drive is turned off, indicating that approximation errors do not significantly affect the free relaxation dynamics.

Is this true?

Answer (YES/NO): NO